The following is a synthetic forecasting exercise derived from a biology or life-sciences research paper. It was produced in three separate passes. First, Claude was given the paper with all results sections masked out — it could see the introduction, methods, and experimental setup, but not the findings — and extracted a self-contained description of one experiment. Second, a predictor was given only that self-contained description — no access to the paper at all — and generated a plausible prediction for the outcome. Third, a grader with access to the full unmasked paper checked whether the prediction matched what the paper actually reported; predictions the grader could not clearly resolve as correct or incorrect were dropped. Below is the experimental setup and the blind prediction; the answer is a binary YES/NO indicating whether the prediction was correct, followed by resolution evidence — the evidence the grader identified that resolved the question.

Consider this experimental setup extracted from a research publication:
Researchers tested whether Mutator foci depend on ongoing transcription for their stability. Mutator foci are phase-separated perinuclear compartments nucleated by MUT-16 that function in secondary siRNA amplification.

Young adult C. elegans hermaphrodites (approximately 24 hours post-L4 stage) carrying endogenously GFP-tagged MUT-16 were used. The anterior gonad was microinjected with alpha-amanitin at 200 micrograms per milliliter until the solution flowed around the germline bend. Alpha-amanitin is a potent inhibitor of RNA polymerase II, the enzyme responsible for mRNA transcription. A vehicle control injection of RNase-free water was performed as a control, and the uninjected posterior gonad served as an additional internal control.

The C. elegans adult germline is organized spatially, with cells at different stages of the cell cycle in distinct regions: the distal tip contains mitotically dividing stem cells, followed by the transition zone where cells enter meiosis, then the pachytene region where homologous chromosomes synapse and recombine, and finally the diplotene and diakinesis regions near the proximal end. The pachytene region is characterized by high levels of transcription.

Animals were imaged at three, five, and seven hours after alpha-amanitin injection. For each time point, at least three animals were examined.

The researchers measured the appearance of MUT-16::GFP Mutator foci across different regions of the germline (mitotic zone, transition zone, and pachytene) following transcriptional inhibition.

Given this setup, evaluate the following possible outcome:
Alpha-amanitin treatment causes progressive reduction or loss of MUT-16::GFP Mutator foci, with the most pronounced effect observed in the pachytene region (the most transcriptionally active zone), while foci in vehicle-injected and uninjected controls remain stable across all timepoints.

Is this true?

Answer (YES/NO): YES